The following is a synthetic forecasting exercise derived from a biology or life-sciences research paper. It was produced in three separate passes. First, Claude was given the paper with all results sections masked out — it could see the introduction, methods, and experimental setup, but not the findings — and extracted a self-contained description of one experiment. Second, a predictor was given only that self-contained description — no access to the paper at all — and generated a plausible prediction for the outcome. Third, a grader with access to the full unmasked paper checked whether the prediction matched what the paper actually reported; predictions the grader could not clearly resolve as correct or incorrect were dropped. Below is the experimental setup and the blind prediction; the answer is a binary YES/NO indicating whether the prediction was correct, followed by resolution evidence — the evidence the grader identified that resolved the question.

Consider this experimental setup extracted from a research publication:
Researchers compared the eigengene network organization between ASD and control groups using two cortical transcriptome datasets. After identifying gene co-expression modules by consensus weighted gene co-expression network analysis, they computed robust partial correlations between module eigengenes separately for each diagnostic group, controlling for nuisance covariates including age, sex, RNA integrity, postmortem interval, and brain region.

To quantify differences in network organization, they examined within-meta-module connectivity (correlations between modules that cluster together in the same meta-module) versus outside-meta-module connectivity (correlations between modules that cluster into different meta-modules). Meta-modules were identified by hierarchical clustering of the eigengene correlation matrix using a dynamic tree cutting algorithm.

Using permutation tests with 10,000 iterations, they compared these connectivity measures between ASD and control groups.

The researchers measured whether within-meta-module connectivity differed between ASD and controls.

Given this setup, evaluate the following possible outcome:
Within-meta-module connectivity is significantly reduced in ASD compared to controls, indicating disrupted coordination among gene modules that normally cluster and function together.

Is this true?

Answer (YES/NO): YES